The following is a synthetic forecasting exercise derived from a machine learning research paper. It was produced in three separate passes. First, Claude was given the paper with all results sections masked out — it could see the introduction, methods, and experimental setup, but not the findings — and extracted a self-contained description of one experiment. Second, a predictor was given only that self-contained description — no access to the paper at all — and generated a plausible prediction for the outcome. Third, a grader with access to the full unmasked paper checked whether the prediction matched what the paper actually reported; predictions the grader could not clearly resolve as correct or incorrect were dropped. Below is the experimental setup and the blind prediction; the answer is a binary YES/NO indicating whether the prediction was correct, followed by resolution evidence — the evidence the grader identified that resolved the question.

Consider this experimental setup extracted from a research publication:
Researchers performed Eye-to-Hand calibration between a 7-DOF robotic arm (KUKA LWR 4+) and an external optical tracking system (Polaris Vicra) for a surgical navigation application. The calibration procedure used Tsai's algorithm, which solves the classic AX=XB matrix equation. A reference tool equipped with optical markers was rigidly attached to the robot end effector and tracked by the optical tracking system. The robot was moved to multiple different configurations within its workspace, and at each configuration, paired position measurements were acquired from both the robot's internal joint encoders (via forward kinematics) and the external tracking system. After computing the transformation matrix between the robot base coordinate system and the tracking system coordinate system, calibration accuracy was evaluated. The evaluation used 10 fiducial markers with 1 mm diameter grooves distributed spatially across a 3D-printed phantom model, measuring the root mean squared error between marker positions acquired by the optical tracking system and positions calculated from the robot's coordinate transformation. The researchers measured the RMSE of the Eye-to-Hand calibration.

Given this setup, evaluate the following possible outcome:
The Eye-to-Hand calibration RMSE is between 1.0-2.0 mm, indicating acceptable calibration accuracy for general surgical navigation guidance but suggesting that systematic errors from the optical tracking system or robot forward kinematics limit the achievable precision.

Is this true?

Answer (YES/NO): YES